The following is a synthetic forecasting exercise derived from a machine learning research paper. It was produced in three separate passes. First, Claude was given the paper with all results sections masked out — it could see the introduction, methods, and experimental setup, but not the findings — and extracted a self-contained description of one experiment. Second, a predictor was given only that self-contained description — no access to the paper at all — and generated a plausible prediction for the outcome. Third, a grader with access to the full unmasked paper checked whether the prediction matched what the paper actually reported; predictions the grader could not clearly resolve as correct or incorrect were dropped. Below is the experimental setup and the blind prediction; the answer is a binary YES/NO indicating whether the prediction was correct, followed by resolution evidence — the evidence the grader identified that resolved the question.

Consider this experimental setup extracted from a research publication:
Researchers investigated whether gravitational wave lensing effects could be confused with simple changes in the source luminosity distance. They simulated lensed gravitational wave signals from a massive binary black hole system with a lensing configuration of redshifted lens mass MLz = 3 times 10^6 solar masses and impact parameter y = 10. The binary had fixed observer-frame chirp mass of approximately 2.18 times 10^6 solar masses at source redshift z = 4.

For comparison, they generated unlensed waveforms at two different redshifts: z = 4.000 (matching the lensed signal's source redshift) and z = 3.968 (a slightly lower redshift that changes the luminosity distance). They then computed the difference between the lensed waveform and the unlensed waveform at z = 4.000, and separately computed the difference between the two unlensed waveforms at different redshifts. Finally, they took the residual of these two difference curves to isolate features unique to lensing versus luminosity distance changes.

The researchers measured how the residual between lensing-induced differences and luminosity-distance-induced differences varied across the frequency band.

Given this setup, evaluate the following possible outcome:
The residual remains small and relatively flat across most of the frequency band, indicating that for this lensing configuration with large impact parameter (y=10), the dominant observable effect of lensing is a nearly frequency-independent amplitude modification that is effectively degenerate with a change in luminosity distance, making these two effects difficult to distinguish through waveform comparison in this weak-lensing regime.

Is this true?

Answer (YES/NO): NO